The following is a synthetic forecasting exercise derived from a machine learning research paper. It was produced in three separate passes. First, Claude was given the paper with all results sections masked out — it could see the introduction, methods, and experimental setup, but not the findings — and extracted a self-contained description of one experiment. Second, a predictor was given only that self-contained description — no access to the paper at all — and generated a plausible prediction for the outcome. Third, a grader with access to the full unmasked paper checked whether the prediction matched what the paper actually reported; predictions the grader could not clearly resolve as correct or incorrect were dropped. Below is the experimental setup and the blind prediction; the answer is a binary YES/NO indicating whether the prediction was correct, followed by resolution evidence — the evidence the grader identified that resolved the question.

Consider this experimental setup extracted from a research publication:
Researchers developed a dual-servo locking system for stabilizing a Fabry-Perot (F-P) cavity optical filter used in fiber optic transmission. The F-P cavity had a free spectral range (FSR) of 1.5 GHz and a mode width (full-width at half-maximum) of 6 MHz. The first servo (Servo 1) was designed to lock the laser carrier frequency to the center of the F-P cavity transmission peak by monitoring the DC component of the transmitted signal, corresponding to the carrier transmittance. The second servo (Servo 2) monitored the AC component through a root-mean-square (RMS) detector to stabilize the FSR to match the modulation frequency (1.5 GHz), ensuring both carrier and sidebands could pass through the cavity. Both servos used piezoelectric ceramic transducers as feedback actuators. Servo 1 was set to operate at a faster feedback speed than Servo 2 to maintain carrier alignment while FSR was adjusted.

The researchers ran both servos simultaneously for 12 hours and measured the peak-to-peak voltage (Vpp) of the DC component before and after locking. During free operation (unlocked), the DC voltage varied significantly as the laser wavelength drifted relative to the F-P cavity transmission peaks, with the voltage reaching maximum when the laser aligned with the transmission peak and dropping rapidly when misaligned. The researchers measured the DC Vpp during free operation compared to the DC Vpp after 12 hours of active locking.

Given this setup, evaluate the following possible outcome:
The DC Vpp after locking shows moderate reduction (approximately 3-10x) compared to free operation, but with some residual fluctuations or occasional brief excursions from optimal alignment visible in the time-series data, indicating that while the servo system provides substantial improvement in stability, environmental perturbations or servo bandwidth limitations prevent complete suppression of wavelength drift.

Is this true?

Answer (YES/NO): NO